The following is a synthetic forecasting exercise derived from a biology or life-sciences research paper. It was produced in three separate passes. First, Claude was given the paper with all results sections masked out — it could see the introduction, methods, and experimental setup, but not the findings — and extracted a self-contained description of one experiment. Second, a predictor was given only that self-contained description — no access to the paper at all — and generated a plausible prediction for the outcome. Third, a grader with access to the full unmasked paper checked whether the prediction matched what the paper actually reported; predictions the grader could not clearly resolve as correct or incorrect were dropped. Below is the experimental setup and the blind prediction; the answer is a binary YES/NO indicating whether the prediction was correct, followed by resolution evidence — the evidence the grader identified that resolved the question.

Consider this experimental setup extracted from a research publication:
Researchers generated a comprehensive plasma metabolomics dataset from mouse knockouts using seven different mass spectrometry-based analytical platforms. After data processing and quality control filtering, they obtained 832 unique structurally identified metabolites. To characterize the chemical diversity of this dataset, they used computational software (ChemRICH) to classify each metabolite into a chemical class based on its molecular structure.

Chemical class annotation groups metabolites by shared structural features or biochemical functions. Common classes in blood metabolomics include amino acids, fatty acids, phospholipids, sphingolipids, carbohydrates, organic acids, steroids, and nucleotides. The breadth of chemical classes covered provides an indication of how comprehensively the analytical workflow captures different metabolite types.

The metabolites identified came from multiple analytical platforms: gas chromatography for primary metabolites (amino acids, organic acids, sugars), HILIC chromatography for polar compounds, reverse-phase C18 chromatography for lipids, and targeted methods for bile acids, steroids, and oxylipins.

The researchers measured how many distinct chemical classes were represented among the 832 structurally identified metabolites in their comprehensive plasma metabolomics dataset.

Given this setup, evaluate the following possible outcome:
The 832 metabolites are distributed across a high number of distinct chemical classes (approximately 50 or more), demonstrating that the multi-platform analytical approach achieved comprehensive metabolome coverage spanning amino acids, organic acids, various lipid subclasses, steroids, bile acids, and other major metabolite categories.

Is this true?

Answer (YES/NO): YES